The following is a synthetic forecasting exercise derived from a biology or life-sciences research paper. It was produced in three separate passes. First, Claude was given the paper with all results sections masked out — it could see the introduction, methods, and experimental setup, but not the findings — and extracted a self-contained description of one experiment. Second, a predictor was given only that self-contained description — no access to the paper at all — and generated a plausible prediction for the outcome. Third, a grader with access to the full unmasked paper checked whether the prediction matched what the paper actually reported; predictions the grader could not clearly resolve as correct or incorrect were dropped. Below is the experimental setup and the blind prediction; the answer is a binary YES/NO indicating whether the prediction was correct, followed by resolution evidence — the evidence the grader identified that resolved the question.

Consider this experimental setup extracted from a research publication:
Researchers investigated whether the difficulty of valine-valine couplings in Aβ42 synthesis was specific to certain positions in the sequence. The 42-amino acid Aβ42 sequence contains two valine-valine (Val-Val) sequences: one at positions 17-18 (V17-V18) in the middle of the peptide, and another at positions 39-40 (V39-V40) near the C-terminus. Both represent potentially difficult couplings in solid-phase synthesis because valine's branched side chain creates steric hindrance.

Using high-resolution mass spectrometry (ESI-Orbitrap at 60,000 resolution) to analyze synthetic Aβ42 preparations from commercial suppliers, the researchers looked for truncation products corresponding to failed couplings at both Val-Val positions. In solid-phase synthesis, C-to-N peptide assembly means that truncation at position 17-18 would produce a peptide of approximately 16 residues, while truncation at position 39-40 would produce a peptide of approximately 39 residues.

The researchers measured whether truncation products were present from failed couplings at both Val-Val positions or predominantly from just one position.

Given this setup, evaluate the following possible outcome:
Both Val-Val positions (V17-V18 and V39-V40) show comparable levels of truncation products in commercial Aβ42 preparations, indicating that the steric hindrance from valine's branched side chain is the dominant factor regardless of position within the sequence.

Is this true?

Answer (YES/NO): NO